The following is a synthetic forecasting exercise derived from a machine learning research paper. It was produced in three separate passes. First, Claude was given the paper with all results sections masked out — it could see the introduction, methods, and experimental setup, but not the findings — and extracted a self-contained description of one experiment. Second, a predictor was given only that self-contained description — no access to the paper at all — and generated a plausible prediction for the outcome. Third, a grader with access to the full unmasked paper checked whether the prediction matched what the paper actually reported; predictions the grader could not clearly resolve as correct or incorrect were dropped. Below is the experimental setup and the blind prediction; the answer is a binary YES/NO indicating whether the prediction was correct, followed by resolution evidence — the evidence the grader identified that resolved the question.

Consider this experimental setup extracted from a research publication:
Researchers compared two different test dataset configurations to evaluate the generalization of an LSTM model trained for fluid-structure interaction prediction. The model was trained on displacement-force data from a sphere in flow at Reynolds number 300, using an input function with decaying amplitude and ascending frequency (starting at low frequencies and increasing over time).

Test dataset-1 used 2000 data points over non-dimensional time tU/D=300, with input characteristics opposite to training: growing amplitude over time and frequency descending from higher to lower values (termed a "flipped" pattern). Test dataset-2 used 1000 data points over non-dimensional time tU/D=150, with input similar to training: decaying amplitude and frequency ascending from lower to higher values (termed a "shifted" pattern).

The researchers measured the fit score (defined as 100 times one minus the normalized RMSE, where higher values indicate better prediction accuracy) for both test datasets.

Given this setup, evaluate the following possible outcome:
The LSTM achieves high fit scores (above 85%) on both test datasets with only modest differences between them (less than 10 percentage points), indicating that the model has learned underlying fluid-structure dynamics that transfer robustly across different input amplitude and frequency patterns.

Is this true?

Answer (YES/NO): NO